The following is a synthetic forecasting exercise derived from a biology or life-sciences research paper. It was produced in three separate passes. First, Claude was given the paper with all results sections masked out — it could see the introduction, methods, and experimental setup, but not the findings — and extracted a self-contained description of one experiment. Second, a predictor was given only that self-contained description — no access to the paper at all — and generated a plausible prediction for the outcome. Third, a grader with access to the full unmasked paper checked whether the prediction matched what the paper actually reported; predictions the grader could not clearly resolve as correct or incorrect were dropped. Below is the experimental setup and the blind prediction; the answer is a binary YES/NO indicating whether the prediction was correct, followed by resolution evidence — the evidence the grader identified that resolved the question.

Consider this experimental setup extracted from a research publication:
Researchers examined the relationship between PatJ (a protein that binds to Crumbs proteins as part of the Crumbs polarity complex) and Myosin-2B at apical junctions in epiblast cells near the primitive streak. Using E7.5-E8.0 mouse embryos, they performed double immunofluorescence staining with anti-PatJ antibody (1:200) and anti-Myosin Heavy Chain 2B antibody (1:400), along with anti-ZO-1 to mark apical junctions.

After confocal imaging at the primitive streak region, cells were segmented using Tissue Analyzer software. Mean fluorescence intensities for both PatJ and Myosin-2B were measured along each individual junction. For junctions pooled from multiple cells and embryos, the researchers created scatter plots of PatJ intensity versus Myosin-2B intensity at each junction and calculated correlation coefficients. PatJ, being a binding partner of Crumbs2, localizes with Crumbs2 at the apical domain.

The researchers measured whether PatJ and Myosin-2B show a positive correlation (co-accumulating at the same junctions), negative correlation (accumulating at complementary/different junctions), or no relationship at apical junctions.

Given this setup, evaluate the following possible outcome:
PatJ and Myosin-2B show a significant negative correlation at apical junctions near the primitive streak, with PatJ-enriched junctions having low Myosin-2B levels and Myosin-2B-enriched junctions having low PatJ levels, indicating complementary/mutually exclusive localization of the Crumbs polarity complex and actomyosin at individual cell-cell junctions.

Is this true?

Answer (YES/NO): NO